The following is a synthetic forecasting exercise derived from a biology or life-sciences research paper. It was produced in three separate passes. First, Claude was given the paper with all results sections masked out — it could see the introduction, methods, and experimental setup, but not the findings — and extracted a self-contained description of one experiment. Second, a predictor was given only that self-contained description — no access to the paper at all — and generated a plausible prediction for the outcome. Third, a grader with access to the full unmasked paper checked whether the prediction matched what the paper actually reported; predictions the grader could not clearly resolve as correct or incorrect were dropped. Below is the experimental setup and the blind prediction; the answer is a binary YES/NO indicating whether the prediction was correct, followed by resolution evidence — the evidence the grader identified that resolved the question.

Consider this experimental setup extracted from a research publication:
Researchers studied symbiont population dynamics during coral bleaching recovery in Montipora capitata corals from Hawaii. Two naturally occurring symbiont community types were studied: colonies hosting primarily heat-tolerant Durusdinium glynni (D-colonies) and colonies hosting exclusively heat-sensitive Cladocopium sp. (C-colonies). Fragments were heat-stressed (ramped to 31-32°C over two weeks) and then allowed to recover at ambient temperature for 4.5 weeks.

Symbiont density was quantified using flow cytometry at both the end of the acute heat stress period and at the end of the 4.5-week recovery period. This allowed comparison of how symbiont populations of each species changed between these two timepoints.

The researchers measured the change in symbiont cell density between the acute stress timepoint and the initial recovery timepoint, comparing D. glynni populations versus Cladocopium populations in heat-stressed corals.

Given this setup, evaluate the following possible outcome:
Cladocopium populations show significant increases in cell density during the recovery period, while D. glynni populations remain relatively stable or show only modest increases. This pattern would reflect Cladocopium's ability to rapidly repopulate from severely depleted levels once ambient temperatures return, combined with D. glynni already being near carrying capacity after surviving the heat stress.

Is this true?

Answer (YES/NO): NO